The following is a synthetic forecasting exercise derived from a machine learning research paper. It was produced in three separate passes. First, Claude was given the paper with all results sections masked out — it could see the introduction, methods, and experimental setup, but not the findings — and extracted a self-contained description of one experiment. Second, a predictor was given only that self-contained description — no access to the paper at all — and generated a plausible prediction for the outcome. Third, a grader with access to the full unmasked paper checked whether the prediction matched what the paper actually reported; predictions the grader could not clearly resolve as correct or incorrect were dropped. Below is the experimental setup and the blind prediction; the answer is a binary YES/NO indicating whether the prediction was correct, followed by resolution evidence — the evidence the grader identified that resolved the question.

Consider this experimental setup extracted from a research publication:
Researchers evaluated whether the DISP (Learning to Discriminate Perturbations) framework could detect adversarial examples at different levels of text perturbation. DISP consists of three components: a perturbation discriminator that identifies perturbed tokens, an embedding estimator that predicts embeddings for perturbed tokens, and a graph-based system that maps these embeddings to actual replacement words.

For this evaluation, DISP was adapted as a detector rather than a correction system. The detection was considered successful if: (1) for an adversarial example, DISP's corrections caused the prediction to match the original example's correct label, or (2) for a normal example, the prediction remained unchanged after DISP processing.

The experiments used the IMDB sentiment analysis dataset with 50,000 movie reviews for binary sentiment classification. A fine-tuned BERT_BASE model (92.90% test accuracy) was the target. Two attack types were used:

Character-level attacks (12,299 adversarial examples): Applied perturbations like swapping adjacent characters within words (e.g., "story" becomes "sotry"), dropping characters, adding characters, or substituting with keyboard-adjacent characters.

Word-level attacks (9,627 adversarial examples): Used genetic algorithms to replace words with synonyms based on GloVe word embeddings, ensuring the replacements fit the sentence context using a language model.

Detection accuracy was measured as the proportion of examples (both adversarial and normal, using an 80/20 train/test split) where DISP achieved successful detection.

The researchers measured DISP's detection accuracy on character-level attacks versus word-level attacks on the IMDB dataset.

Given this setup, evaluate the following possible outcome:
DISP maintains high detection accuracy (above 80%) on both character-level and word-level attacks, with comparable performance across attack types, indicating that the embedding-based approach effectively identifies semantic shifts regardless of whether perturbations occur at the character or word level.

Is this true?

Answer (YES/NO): NO